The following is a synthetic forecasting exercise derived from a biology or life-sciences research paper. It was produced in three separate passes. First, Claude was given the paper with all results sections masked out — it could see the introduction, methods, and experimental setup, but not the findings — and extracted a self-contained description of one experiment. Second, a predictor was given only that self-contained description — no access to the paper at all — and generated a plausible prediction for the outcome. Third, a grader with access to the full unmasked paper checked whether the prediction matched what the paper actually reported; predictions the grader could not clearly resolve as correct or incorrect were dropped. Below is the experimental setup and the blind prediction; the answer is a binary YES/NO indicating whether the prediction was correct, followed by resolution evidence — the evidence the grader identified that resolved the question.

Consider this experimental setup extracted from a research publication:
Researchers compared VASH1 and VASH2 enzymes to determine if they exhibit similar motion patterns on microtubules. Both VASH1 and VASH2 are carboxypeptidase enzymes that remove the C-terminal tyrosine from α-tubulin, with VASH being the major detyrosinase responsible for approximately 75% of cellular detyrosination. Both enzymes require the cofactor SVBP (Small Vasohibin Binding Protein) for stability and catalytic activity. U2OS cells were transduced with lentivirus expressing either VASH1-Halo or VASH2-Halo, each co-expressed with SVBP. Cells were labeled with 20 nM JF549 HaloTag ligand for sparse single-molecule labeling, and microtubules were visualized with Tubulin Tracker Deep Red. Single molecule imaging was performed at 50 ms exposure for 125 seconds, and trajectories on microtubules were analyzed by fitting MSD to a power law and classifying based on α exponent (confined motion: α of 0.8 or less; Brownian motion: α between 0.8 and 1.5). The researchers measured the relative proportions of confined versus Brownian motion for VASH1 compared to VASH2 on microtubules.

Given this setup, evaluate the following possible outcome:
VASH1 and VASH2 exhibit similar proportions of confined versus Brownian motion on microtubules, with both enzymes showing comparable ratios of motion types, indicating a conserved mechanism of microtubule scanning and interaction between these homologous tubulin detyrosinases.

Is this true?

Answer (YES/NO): YES